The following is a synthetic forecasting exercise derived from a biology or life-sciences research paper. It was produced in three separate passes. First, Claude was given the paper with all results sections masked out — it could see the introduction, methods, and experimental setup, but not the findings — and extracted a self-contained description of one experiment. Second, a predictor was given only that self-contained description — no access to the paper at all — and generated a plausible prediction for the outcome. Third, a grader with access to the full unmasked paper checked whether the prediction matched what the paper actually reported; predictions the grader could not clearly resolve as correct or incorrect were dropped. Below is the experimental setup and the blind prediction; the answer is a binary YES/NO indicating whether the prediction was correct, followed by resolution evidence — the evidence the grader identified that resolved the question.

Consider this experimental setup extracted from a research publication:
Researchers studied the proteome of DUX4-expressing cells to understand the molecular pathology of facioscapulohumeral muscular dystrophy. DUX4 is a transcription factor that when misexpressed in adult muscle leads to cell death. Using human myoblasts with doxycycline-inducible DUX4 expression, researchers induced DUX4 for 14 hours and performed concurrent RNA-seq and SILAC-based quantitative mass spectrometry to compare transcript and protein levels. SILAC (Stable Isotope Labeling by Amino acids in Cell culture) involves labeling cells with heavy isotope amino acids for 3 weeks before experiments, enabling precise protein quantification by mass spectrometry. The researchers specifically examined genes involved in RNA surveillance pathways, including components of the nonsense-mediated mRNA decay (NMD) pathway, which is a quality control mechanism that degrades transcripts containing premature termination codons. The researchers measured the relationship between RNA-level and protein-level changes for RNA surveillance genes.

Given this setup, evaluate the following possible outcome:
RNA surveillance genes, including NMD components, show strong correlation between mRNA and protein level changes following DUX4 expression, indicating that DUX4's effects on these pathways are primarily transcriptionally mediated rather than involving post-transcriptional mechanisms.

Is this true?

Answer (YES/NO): NO